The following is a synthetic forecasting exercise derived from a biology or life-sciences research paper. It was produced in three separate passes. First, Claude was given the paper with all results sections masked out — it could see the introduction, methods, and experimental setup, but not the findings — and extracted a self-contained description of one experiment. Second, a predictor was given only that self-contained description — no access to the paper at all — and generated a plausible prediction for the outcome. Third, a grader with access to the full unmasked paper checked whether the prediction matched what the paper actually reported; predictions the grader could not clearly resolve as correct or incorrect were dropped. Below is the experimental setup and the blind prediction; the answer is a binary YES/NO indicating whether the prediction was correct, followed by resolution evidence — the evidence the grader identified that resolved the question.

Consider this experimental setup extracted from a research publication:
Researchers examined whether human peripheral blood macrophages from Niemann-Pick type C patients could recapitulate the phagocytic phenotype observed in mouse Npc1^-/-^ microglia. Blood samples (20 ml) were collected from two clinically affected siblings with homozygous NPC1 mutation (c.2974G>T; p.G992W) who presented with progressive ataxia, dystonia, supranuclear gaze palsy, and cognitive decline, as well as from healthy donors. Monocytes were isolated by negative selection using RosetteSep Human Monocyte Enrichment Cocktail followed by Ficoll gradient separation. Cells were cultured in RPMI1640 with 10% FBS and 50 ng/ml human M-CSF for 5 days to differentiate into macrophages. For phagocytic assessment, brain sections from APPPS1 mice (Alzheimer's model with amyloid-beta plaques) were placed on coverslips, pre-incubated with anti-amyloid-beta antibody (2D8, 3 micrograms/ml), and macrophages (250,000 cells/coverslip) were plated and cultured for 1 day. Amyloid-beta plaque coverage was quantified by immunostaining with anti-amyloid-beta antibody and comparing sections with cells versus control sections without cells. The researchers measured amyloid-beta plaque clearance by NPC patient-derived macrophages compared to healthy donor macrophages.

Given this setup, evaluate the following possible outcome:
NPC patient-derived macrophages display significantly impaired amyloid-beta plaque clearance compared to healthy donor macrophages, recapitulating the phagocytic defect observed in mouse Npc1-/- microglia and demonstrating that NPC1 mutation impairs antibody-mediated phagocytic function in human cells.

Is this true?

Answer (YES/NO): NO